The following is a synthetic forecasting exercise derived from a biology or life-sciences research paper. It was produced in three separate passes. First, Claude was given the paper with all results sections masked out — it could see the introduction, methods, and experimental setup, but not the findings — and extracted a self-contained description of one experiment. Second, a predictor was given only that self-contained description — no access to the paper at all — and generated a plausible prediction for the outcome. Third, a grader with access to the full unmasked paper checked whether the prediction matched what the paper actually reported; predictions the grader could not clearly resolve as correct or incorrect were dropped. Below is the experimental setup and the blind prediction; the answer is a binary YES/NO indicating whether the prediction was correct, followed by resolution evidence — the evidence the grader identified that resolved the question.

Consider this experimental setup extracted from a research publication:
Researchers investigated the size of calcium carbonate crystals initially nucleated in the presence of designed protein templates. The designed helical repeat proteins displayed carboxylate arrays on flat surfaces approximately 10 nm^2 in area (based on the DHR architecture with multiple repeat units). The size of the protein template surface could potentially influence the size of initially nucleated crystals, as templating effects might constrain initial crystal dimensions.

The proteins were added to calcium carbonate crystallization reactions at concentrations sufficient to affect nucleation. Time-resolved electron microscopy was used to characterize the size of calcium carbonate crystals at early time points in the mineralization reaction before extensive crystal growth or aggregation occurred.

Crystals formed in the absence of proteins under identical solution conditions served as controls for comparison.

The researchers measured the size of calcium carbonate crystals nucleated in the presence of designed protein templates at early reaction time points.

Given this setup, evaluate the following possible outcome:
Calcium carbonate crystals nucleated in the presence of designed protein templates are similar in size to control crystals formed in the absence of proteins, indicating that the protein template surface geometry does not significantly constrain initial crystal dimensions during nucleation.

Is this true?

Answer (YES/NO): NO